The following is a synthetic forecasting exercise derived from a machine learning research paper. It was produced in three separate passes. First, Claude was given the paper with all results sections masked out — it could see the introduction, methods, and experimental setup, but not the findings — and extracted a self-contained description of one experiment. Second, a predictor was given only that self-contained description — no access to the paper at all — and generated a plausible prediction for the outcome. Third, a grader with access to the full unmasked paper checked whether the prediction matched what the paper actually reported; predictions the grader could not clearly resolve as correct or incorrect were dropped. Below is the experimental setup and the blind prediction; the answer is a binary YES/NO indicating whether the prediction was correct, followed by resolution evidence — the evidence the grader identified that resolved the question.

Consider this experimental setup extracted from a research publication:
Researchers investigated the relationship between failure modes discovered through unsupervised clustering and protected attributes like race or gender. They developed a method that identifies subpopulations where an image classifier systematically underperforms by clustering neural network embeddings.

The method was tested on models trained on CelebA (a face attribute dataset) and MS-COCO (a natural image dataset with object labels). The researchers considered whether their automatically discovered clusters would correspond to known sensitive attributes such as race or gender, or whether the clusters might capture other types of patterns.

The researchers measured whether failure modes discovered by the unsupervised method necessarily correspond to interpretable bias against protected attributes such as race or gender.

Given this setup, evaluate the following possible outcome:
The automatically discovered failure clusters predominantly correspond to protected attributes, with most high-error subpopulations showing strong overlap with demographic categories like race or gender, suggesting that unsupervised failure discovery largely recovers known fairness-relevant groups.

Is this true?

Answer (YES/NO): NO